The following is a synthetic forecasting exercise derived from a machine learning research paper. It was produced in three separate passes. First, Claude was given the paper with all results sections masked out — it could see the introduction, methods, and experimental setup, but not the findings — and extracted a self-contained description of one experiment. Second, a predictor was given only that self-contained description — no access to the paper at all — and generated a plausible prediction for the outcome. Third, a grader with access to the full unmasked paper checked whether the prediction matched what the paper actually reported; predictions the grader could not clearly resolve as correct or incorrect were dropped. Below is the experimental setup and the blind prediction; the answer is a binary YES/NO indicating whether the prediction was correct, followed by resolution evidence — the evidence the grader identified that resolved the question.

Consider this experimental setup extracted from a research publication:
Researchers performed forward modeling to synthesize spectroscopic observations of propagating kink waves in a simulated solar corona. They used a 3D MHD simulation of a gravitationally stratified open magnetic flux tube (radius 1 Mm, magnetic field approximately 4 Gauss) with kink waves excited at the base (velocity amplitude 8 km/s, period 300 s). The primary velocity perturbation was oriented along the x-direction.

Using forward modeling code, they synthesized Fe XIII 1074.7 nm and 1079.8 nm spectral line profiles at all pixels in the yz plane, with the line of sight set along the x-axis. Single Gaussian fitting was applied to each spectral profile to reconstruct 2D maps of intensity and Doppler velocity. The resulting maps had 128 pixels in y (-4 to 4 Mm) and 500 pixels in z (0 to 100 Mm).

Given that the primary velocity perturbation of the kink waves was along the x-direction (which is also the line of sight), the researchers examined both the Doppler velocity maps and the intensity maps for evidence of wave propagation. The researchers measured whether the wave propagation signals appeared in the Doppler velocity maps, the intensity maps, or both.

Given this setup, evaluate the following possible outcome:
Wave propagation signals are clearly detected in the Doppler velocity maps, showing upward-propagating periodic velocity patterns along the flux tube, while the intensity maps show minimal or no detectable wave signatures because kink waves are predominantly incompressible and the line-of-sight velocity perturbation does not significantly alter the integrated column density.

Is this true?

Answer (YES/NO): YES